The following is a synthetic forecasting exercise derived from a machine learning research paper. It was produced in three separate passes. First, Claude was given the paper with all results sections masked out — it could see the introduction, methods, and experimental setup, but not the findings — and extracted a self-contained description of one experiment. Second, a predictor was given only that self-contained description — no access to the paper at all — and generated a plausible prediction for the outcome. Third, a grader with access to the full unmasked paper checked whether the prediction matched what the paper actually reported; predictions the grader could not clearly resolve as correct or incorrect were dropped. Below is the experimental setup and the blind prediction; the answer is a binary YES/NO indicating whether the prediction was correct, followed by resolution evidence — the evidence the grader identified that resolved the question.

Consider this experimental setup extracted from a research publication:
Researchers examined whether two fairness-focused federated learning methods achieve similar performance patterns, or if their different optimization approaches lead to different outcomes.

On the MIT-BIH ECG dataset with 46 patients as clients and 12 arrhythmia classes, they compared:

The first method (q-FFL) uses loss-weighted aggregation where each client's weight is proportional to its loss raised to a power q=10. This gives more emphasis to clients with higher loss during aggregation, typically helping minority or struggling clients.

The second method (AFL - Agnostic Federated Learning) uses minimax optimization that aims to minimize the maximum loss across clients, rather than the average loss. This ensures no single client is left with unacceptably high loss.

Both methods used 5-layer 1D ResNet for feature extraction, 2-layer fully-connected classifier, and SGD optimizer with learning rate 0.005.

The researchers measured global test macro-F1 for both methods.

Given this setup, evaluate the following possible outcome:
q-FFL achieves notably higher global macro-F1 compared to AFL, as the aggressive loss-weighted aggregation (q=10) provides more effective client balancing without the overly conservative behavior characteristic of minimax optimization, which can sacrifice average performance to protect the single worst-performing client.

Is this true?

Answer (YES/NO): YES